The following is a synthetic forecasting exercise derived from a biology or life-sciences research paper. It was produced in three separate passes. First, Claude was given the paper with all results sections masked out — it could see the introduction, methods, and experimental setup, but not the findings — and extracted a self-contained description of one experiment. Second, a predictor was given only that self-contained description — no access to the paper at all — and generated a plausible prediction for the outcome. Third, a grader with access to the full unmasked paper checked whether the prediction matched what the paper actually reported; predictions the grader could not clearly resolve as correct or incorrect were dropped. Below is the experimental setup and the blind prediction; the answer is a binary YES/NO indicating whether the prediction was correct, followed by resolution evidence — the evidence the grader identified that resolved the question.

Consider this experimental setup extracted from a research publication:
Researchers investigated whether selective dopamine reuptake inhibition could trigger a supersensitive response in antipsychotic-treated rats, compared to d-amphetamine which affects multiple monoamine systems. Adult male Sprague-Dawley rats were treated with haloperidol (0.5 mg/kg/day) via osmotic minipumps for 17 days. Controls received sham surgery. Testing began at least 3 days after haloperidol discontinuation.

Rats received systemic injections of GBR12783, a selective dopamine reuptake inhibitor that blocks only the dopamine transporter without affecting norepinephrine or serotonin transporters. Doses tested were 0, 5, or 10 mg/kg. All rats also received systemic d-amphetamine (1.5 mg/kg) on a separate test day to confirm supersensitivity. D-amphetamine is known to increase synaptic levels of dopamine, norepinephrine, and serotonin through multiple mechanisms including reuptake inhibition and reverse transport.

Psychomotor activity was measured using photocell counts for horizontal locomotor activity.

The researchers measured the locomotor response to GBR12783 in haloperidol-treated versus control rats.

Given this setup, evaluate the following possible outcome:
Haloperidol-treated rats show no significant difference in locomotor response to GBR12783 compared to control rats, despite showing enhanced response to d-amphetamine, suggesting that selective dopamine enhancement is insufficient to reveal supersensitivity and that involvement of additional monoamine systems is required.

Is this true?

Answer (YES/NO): YES